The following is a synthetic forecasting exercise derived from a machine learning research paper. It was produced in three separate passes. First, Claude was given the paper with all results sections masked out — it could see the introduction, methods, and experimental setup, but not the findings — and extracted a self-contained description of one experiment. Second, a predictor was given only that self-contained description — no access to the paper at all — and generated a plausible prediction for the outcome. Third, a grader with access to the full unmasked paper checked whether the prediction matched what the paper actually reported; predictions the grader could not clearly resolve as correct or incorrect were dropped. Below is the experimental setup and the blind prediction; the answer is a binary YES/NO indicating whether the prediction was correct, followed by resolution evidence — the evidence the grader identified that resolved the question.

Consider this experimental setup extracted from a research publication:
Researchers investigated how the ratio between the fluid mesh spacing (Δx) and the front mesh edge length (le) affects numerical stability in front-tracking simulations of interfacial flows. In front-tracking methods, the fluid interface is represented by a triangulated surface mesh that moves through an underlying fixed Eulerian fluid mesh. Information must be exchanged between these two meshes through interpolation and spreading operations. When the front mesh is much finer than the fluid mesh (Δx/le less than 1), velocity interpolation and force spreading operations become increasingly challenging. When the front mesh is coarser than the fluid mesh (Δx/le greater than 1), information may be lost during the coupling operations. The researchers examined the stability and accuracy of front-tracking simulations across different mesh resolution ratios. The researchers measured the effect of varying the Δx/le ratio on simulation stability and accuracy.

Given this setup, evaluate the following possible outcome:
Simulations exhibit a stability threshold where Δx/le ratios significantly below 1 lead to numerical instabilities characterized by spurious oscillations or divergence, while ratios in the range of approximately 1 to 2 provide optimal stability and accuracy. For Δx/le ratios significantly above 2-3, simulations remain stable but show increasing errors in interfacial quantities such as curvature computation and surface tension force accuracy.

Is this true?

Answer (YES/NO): NO